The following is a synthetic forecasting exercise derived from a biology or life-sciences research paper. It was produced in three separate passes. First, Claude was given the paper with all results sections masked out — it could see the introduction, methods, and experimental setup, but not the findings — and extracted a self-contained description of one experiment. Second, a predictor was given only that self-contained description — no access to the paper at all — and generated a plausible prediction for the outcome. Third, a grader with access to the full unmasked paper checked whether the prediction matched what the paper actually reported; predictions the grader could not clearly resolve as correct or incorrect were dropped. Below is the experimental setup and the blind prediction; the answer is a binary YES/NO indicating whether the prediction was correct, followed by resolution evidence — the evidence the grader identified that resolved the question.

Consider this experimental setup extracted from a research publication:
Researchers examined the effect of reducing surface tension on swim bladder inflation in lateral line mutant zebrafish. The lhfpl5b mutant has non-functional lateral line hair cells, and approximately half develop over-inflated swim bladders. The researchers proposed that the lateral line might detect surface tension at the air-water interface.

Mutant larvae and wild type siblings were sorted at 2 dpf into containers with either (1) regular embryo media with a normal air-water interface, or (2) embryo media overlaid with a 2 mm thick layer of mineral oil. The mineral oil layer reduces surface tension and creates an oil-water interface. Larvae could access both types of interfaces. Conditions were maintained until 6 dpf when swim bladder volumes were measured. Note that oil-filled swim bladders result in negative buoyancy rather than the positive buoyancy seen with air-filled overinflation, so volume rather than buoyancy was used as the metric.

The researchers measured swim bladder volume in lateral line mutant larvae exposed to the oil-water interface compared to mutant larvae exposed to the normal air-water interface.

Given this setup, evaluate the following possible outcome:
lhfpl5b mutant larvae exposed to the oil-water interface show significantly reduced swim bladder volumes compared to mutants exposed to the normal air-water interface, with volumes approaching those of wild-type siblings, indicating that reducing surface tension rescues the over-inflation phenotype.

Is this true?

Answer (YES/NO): NO